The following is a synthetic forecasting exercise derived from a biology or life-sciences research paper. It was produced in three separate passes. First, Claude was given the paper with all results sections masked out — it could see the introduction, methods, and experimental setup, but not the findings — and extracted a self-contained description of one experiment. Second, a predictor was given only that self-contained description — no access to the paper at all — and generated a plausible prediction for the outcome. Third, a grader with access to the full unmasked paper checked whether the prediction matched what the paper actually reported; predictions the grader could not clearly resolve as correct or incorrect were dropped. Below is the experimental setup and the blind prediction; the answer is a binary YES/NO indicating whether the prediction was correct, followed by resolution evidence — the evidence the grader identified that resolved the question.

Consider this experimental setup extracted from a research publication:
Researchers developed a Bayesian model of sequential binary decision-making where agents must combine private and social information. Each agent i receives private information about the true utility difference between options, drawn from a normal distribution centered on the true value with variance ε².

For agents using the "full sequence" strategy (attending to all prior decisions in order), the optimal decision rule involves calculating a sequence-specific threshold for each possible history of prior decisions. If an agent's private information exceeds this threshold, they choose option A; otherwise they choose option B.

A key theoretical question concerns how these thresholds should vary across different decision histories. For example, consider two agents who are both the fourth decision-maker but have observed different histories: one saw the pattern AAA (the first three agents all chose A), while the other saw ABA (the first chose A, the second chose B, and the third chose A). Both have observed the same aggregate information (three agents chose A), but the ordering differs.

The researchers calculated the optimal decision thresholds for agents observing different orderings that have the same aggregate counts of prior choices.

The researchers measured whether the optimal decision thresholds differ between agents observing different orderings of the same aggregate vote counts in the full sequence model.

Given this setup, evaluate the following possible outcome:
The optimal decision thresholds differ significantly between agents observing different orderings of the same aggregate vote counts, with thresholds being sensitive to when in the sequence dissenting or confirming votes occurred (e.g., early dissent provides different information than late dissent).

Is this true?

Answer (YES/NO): YES